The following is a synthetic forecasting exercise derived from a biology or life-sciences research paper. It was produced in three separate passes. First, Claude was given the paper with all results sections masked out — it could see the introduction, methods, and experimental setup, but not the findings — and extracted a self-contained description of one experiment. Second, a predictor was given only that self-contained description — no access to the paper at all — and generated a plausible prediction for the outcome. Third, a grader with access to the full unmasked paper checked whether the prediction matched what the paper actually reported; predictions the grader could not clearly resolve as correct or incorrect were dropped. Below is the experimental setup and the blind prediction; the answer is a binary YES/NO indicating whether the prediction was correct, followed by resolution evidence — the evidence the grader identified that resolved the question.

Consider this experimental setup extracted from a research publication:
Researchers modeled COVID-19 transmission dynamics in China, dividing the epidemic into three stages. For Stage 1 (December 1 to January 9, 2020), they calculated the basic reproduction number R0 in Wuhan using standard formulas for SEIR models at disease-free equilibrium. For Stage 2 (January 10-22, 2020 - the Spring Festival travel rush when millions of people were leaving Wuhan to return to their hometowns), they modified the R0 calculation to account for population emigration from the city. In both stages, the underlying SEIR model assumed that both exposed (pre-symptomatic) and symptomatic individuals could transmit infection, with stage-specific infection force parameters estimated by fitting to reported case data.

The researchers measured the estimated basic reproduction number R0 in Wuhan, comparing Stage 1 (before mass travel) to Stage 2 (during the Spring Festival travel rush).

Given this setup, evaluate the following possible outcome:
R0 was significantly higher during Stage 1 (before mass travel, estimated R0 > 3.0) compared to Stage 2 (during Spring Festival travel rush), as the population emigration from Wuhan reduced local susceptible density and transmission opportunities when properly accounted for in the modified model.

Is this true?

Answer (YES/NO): YES